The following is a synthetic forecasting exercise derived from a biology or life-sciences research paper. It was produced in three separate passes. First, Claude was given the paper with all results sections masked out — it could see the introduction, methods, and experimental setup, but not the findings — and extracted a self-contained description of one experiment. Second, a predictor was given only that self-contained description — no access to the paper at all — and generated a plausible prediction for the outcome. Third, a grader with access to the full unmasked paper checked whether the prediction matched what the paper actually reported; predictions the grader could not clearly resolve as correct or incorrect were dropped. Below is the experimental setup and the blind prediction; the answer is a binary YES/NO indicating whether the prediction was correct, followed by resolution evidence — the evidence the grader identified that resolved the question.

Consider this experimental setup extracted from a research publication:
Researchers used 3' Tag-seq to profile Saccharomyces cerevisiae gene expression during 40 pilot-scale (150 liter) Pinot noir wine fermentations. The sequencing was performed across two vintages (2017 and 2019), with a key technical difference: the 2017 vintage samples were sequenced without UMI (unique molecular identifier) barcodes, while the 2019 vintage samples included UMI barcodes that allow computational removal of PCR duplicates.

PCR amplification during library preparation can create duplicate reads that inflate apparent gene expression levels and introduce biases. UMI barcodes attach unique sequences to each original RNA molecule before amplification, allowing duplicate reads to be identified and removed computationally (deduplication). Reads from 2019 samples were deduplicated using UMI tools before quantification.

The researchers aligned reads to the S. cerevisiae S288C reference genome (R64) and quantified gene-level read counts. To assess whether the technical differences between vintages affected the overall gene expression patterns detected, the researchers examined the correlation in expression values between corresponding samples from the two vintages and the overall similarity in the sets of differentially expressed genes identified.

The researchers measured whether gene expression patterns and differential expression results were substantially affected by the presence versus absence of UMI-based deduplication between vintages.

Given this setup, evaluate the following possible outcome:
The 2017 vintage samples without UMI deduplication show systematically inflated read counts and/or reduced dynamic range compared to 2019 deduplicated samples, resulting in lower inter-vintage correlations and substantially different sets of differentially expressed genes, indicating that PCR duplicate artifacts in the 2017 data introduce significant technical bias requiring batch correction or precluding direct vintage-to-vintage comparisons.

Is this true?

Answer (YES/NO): NO